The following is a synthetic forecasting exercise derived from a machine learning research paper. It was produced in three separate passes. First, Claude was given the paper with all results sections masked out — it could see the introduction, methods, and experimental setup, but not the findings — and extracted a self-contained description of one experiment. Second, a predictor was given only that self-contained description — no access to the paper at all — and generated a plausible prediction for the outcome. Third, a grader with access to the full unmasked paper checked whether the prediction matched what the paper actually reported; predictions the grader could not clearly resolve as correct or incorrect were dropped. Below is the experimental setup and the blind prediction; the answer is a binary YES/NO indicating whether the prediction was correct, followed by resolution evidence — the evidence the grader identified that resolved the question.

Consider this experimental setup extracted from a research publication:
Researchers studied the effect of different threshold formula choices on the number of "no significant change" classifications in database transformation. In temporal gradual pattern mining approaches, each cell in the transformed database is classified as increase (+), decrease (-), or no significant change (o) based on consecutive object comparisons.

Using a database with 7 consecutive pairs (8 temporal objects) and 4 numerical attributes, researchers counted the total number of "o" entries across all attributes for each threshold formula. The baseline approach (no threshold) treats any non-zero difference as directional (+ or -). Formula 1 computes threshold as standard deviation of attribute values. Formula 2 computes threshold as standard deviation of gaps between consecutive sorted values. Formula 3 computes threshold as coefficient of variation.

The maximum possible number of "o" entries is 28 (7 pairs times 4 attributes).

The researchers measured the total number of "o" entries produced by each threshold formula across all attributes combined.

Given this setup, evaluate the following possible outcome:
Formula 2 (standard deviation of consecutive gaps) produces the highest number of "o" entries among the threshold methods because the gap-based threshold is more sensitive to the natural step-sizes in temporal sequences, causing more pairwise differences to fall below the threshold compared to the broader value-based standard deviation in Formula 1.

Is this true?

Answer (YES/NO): NO